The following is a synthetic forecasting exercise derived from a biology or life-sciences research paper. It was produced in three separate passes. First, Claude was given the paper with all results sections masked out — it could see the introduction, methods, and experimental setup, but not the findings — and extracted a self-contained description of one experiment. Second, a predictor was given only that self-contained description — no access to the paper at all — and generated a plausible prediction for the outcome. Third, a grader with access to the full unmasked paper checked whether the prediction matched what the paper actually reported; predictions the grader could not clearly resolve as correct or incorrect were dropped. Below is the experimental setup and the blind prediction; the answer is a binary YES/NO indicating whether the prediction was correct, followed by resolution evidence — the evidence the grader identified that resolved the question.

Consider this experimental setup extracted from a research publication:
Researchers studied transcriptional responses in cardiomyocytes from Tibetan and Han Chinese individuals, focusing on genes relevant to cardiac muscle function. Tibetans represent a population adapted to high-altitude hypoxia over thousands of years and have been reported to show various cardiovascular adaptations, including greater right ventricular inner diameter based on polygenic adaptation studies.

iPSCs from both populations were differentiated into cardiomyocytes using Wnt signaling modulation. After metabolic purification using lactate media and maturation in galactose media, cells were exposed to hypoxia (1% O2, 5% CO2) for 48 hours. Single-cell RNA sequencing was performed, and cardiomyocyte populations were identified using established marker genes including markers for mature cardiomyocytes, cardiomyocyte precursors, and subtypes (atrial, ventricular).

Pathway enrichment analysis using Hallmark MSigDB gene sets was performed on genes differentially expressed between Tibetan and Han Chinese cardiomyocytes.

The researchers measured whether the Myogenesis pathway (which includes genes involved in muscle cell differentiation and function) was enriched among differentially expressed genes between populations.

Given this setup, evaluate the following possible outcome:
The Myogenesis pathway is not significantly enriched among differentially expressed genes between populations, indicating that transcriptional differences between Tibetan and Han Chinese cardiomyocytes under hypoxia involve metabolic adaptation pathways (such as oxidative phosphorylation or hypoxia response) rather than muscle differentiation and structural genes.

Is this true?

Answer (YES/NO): NO